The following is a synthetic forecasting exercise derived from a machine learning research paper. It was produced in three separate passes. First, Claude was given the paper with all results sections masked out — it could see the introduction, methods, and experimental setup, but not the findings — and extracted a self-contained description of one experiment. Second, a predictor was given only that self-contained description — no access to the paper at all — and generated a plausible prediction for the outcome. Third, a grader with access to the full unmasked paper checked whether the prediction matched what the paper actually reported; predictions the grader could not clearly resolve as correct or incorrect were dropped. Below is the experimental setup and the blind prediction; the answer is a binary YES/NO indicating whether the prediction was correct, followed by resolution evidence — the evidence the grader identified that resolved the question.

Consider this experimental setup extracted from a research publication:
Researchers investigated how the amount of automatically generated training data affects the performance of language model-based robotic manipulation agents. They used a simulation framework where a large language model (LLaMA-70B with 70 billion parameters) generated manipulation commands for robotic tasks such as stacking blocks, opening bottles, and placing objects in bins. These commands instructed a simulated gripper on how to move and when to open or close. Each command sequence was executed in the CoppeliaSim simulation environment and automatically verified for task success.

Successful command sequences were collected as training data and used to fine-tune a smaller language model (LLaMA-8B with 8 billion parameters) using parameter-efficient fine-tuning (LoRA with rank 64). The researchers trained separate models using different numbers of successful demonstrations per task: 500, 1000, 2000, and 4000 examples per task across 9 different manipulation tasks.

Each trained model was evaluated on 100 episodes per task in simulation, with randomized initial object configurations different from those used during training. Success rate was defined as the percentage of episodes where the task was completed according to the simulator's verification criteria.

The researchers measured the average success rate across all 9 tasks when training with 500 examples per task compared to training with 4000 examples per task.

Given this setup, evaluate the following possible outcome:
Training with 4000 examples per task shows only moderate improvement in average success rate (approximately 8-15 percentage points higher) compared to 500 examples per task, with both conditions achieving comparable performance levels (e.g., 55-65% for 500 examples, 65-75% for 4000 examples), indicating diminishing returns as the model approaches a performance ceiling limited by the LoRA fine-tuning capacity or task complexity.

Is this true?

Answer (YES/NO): NO